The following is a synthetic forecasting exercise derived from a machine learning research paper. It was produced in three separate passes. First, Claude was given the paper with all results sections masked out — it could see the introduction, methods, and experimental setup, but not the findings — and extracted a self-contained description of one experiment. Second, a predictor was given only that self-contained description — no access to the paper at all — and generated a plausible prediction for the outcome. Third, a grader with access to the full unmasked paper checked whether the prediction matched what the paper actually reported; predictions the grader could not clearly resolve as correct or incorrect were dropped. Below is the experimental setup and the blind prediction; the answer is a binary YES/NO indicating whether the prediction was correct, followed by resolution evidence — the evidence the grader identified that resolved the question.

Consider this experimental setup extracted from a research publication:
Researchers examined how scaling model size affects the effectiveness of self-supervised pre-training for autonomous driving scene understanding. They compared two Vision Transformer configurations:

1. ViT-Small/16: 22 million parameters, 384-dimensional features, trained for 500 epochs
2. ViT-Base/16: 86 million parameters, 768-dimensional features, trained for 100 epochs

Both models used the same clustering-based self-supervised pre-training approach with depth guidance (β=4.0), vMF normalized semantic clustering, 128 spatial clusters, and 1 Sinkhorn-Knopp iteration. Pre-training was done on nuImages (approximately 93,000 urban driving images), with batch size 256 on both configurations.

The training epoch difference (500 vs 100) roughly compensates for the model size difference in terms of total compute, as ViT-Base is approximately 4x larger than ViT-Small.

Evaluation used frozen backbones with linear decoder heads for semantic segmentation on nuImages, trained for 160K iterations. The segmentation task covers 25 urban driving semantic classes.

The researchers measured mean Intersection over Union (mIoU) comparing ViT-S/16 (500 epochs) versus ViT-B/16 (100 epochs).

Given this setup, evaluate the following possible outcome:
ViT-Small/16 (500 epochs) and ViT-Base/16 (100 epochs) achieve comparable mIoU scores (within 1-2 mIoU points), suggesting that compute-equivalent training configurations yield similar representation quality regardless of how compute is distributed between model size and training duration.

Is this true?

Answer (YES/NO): YES